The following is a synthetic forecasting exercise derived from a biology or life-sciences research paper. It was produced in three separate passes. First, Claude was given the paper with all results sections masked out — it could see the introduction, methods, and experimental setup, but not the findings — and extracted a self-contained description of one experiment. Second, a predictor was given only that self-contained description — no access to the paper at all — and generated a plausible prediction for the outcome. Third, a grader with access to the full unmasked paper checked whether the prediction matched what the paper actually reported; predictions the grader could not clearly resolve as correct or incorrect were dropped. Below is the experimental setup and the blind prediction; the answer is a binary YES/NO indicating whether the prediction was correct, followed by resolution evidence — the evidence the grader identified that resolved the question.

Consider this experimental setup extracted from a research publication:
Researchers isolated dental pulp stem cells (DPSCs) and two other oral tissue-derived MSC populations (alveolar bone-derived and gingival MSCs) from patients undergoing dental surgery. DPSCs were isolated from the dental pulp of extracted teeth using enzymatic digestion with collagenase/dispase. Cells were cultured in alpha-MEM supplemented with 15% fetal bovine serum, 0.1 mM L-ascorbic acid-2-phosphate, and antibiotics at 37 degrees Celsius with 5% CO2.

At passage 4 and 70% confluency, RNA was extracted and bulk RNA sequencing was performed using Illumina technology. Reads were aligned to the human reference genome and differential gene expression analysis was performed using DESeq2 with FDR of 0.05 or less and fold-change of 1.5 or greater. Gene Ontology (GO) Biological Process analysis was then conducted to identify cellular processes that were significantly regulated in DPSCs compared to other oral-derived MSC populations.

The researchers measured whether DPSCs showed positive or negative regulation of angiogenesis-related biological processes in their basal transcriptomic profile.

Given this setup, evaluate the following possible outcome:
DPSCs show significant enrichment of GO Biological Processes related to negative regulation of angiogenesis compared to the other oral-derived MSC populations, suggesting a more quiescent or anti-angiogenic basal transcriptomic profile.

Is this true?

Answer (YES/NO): YES